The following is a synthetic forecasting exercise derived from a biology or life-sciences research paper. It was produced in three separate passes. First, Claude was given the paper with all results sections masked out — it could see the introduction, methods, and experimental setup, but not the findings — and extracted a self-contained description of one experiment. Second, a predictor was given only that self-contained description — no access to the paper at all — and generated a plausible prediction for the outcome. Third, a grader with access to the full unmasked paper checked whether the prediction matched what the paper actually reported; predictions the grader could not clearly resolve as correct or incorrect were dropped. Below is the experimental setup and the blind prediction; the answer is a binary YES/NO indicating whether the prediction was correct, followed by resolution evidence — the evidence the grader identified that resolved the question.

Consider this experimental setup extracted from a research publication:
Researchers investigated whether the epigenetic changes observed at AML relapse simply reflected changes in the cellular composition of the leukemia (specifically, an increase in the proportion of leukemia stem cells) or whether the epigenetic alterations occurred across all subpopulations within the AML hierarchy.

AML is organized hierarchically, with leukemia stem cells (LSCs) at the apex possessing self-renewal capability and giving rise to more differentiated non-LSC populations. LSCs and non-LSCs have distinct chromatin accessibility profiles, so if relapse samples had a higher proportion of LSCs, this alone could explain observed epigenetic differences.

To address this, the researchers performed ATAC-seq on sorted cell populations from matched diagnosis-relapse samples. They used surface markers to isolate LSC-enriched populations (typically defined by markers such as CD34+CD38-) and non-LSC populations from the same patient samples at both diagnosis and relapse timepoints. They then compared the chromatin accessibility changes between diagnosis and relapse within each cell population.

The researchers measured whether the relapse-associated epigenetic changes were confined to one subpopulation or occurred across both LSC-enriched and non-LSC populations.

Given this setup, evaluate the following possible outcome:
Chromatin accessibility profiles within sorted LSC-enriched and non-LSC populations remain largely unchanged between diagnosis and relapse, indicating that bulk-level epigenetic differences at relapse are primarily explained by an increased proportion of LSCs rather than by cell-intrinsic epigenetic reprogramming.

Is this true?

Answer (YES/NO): NO